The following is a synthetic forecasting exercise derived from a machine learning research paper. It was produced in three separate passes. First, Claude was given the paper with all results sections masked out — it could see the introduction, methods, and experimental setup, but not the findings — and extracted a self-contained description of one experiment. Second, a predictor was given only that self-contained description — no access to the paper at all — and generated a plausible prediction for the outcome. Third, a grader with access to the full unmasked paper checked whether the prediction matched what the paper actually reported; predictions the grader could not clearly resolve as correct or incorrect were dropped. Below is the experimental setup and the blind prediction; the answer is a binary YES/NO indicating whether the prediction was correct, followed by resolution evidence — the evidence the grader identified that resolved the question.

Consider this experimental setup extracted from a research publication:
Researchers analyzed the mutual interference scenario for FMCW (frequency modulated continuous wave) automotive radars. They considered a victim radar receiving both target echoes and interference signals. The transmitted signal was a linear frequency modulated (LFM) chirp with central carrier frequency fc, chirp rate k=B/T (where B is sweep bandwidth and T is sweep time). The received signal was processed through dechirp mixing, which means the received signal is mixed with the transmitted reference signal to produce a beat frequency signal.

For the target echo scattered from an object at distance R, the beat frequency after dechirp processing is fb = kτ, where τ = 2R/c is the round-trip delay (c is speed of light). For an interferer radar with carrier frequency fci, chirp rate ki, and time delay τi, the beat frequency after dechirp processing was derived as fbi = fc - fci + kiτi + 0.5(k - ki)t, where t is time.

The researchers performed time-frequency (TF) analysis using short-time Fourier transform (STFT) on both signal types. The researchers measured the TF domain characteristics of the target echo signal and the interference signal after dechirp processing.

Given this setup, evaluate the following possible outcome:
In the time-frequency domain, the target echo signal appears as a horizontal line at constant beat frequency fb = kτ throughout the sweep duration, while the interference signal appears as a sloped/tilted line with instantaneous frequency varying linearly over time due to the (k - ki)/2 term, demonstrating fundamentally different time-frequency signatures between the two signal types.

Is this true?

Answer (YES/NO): YES